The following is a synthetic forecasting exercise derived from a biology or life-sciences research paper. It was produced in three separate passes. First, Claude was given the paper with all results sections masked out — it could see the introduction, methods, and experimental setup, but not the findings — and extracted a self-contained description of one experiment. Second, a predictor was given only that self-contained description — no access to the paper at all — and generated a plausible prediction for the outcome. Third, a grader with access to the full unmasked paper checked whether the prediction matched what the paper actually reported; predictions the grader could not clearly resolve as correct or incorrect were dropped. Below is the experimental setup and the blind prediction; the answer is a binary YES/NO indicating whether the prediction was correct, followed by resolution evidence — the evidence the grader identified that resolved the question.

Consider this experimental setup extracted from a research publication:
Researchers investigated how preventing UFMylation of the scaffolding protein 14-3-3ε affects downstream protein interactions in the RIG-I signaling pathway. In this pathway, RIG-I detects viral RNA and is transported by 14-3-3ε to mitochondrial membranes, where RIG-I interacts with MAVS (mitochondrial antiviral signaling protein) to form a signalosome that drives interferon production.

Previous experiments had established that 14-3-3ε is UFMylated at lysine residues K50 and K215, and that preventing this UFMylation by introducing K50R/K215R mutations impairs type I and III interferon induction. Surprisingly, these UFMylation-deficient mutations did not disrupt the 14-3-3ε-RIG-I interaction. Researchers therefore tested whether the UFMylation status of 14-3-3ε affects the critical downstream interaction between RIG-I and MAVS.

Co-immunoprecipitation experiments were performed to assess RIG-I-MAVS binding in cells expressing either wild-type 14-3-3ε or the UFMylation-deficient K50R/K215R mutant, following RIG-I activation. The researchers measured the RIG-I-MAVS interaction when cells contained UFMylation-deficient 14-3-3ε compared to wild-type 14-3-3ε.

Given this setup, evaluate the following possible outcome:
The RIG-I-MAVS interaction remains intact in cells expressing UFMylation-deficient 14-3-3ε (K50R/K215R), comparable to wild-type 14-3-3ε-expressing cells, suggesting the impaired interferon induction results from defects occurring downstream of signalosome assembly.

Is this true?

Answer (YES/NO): NO